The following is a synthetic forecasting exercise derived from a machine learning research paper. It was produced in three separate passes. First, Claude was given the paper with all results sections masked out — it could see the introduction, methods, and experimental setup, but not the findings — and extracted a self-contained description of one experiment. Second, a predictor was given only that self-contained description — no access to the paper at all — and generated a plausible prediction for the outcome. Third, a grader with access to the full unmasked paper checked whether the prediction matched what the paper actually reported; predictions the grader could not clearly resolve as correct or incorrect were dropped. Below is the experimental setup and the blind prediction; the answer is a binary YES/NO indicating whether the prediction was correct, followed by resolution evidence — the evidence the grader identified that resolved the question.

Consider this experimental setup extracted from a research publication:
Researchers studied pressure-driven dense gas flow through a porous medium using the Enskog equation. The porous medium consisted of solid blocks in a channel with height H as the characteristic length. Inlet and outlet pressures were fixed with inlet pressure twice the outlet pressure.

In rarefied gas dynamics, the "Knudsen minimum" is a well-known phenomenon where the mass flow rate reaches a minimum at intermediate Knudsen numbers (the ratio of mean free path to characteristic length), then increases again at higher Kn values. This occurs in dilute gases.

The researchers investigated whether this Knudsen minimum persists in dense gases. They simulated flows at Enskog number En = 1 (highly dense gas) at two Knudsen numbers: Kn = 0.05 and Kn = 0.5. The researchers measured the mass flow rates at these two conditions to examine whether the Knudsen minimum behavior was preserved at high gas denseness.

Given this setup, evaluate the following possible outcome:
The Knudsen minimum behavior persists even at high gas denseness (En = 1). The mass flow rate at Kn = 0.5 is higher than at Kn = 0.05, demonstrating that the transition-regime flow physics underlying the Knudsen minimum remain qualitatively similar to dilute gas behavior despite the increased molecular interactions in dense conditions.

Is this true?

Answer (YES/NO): NO